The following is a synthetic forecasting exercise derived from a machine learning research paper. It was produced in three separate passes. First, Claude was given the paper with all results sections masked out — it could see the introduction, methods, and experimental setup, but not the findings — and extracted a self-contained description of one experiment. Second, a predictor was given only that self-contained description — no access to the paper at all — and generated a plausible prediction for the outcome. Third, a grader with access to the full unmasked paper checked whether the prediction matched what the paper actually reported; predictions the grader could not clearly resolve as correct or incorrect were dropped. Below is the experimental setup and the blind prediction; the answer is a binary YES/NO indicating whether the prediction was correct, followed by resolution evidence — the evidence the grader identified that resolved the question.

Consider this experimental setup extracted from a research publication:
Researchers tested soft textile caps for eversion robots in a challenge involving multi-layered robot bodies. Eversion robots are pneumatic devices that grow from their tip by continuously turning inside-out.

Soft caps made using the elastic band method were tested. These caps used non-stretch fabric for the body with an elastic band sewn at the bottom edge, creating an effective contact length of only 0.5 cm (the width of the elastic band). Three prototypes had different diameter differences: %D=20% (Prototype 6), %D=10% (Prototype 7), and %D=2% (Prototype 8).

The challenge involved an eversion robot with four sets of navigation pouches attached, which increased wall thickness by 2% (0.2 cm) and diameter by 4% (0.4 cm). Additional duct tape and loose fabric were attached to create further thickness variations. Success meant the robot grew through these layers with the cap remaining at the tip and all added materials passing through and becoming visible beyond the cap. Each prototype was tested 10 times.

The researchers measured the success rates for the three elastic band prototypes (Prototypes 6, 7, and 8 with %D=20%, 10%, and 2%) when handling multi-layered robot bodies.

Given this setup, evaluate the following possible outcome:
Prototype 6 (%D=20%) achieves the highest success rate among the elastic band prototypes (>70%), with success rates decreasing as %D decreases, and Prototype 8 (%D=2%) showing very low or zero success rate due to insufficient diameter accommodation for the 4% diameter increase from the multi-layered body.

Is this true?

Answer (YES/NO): NO